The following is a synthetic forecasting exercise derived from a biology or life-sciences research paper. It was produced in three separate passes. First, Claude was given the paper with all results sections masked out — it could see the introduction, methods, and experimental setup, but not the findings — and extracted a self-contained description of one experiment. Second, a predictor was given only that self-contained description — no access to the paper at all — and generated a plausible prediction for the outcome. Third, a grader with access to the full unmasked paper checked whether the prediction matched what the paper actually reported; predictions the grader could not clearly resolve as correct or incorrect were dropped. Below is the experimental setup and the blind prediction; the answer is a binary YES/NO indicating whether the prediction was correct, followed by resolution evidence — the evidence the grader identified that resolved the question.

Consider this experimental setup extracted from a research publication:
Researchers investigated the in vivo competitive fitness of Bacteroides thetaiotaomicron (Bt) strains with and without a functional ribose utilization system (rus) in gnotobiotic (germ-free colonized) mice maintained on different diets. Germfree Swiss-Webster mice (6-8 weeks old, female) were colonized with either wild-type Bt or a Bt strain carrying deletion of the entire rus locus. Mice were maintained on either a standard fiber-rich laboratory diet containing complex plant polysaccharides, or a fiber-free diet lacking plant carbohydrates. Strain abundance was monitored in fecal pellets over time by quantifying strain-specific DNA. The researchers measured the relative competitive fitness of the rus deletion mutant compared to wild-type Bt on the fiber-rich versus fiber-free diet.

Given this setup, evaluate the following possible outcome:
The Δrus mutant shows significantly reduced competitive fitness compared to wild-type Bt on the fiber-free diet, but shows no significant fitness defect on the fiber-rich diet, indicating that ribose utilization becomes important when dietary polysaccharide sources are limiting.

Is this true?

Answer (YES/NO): NO